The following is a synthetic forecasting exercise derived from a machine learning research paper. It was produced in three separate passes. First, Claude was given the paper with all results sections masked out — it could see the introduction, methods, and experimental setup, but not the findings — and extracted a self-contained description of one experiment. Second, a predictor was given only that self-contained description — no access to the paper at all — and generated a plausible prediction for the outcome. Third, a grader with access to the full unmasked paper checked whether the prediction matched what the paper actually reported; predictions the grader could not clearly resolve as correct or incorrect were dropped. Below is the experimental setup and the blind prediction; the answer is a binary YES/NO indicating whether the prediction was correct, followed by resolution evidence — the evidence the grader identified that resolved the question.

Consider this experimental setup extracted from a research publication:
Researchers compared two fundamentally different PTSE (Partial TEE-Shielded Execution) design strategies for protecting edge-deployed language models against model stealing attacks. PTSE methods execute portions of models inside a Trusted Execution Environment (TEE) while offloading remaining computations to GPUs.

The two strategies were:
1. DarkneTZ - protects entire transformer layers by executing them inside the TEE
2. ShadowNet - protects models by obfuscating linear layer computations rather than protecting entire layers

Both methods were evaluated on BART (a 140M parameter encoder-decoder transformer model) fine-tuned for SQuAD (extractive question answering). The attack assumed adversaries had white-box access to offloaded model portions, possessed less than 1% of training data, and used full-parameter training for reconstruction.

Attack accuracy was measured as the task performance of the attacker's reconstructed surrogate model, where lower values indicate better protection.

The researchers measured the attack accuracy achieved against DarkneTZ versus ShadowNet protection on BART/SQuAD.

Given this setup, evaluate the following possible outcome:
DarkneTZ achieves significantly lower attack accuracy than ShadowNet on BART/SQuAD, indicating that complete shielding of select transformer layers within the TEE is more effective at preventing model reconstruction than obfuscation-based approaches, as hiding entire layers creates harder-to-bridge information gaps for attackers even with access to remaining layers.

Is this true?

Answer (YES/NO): YES